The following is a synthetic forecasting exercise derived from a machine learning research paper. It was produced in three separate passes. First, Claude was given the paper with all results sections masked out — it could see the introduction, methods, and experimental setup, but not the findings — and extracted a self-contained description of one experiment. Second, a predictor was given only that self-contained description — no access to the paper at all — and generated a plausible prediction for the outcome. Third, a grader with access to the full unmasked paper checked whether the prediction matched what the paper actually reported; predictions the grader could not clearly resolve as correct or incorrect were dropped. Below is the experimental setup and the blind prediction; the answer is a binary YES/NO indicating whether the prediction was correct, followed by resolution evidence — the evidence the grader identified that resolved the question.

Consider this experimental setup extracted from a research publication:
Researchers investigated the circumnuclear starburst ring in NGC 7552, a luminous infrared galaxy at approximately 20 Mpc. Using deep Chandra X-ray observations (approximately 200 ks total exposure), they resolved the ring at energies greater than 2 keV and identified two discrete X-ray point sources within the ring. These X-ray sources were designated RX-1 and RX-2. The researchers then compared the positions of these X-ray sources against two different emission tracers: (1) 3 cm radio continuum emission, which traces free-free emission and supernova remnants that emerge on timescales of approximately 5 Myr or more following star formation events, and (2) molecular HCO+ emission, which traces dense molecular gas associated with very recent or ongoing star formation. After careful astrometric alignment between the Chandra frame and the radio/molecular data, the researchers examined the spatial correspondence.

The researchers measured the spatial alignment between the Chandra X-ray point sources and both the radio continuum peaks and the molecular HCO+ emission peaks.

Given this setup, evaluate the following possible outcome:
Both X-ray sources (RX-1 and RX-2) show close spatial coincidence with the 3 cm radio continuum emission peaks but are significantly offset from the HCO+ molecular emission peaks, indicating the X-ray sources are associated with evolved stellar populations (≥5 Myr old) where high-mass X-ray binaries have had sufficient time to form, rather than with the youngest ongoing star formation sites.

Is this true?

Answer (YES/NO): YES